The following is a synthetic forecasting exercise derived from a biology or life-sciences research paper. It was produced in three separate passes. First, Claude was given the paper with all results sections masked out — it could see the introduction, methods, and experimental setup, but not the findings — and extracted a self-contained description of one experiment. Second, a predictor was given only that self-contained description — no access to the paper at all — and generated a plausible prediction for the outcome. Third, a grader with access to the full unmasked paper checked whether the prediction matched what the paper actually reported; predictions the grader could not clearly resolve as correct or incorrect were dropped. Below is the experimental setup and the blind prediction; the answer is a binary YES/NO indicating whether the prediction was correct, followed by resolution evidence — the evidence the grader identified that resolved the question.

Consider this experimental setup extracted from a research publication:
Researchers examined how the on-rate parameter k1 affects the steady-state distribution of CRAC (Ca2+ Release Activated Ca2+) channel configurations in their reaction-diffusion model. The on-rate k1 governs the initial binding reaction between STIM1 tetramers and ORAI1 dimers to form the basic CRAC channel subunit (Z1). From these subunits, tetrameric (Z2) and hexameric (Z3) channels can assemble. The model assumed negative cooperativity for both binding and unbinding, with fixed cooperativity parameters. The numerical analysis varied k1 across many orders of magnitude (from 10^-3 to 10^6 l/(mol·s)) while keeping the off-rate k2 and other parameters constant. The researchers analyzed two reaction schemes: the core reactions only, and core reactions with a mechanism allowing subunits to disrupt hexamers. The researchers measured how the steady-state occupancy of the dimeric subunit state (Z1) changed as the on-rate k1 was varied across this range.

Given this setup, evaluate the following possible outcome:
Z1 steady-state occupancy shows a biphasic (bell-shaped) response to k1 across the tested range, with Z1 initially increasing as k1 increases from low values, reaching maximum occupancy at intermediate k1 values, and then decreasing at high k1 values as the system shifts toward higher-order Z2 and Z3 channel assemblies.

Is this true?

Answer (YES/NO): YES